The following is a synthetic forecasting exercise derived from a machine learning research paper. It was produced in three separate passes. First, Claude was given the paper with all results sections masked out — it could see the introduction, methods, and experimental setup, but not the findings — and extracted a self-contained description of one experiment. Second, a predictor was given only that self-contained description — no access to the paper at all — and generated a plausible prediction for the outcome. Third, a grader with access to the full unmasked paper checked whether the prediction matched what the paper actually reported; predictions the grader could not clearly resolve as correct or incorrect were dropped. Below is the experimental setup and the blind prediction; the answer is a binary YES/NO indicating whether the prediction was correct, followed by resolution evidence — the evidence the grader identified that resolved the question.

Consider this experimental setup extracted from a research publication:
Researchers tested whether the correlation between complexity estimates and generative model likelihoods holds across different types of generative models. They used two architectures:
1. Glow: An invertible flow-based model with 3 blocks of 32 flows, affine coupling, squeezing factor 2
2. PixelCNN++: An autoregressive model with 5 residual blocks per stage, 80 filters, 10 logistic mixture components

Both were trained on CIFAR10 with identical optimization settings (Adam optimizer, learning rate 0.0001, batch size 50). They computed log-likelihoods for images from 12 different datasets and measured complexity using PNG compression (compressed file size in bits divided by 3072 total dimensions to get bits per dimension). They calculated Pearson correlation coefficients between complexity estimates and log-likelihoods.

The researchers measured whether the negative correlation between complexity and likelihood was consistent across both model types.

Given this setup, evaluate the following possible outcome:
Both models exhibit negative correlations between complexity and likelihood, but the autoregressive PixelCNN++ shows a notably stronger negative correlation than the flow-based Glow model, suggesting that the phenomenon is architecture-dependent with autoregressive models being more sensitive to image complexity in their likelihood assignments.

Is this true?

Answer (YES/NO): NO